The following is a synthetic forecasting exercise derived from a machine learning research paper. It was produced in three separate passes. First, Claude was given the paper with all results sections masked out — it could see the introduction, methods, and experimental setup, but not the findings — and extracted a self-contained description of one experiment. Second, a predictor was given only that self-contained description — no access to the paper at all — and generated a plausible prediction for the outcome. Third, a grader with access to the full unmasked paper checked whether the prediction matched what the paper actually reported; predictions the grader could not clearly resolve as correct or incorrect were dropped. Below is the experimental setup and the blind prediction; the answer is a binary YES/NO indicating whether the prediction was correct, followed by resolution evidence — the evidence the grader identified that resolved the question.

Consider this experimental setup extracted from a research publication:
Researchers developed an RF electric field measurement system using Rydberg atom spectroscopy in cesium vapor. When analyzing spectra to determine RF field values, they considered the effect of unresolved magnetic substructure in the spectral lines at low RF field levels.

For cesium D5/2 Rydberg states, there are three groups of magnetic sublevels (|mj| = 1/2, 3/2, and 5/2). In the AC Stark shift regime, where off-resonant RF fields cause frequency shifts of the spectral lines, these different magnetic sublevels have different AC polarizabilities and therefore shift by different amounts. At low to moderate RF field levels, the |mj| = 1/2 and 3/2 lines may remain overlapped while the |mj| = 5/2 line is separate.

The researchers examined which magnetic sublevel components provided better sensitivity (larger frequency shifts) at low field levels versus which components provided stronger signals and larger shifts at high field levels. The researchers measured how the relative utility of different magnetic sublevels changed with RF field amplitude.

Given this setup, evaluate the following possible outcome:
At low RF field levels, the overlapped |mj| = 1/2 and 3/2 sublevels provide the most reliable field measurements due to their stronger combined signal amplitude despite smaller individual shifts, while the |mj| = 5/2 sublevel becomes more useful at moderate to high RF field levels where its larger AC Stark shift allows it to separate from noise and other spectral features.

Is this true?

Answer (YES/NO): NO